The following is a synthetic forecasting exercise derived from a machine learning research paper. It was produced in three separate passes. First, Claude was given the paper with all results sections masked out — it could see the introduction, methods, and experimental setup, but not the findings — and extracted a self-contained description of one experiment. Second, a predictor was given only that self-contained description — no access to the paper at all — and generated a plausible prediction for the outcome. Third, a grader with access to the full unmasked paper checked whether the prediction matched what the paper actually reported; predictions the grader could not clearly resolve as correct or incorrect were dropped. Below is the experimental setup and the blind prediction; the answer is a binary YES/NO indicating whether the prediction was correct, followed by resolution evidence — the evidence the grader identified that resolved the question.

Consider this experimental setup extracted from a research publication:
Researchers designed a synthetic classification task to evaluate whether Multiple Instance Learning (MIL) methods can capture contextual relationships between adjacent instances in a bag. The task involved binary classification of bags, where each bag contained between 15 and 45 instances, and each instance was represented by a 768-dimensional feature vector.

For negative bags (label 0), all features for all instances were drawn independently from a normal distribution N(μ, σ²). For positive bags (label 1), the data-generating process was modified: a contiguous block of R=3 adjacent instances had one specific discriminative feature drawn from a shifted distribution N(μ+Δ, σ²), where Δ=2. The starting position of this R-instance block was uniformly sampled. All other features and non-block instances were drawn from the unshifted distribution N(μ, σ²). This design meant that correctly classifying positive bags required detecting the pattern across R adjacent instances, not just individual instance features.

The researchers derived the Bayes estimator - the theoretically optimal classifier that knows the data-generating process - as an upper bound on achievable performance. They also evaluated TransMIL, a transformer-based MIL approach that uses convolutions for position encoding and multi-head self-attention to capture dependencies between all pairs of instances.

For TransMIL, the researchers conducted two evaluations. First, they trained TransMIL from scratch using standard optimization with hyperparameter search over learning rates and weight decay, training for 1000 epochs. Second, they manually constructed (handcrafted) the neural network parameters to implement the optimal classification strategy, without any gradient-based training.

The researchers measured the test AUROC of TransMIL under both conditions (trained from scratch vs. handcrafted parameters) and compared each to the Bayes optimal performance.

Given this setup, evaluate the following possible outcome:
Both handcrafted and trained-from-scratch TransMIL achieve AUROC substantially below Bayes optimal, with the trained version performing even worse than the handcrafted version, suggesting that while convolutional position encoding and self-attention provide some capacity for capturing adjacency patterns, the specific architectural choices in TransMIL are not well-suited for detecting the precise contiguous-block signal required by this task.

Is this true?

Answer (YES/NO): NO